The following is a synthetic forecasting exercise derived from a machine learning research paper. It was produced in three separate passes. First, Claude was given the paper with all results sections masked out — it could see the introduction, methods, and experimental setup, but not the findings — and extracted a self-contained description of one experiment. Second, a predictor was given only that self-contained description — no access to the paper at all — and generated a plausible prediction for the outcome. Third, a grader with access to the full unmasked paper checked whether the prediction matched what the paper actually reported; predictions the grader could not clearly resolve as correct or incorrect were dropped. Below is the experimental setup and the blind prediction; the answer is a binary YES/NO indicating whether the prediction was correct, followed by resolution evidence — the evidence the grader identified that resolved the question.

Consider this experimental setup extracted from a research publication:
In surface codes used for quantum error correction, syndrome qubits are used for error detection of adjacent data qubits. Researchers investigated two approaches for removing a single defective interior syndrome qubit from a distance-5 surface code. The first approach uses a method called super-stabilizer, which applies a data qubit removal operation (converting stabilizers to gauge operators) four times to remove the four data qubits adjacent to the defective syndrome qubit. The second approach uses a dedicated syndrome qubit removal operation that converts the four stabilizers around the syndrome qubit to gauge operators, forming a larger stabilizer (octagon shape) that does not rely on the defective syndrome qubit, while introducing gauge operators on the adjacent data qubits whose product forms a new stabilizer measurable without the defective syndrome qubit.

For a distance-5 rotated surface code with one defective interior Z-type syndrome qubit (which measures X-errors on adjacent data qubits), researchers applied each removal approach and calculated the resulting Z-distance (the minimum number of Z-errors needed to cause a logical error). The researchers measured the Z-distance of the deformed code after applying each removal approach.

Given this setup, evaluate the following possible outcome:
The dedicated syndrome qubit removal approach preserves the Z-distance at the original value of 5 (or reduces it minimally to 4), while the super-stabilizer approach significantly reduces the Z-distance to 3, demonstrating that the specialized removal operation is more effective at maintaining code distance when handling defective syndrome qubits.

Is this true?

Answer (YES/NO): YES